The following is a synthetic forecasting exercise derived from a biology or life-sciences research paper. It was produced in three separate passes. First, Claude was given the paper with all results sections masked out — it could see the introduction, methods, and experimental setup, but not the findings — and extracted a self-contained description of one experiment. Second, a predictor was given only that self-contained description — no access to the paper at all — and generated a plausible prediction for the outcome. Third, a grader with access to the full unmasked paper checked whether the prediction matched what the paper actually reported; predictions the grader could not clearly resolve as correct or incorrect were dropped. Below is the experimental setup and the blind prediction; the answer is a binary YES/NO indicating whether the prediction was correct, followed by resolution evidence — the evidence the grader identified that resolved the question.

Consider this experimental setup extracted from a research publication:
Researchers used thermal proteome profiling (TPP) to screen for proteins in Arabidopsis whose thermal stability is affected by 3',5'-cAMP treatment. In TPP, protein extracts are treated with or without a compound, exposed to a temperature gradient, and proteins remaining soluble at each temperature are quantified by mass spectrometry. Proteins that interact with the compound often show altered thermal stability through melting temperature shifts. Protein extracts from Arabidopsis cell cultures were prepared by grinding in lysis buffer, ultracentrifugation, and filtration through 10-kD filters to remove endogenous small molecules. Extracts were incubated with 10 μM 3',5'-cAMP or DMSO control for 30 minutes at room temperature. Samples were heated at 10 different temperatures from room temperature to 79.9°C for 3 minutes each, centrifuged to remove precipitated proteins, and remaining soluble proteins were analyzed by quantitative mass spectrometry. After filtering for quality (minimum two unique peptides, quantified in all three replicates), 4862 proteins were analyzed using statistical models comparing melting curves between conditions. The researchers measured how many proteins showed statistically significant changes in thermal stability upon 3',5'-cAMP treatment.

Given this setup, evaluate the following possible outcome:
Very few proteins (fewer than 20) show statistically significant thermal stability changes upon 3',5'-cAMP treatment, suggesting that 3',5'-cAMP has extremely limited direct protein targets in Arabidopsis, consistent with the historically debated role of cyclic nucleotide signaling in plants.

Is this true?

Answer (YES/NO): NO